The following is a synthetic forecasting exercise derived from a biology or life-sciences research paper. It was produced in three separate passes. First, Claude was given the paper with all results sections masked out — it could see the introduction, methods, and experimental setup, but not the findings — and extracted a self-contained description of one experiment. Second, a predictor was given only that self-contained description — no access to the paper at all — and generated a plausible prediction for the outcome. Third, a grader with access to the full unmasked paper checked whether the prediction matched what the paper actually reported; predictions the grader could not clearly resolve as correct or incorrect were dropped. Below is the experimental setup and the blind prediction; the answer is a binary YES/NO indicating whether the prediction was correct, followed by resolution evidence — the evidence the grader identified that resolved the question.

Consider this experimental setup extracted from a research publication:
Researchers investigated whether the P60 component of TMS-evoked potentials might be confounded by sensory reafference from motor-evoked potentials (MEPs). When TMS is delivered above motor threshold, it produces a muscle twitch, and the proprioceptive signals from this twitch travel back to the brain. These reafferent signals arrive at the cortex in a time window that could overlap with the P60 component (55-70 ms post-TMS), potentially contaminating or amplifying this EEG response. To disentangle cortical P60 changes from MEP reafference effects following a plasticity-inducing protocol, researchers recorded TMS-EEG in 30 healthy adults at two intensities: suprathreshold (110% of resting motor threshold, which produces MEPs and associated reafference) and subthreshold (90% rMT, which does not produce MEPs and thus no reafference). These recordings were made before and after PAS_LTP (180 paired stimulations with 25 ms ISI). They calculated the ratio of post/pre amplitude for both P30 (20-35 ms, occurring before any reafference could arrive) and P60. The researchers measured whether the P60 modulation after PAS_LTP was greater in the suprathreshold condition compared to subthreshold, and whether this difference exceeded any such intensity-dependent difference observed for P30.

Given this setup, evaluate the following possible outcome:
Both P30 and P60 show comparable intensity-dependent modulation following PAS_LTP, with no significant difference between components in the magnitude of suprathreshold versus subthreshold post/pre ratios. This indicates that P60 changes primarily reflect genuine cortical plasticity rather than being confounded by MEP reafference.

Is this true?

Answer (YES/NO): NO